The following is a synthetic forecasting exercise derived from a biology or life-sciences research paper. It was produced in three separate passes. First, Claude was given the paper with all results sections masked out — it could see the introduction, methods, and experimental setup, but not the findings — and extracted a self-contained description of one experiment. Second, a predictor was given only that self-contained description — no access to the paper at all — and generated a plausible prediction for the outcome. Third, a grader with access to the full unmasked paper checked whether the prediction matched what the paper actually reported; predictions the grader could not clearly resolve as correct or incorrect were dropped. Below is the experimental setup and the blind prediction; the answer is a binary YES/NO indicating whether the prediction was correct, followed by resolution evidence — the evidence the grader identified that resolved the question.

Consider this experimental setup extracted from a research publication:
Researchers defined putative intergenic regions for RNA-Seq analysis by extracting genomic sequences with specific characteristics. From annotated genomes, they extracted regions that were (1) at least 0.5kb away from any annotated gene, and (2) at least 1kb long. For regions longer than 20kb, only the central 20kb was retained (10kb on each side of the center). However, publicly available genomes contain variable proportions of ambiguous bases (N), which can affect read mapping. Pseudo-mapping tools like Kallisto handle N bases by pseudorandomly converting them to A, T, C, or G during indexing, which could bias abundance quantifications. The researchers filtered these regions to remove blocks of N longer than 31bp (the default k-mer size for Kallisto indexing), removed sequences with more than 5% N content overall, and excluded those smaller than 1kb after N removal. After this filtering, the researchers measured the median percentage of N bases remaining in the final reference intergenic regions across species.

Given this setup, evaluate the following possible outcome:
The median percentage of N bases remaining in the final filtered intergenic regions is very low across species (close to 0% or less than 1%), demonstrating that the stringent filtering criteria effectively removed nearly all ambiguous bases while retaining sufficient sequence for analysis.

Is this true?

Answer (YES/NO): YES